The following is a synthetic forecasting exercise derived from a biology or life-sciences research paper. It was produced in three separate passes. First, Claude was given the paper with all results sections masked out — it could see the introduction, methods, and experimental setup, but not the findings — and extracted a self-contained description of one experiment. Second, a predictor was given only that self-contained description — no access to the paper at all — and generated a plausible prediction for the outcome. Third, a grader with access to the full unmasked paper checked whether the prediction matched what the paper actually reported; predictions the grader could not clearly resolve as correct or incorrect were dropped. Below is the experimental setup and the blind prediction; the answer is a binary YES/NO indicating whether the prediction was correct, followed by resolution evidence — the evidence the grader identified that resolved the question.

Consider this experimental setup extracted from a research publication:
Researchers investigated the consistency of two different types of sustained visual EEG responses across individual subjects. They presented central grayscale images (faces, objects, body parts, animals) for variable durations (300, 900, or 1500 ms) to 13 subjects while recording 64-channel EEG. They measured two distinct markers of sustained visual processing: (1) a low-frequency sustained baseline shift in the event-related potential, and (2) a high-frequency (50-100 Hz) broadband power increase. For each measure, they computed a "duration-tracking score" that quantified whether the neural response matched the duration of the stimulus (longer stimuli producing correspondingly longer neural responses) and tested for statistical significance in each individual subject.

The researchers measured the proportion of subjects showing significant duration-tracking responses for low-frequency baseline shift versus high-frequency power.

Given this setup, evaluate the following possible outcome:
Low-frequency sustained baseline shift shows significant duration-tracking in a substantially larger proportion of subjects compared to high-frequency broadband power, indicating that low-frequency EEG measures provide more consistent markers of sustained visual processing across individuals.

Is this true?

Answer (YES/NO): YES